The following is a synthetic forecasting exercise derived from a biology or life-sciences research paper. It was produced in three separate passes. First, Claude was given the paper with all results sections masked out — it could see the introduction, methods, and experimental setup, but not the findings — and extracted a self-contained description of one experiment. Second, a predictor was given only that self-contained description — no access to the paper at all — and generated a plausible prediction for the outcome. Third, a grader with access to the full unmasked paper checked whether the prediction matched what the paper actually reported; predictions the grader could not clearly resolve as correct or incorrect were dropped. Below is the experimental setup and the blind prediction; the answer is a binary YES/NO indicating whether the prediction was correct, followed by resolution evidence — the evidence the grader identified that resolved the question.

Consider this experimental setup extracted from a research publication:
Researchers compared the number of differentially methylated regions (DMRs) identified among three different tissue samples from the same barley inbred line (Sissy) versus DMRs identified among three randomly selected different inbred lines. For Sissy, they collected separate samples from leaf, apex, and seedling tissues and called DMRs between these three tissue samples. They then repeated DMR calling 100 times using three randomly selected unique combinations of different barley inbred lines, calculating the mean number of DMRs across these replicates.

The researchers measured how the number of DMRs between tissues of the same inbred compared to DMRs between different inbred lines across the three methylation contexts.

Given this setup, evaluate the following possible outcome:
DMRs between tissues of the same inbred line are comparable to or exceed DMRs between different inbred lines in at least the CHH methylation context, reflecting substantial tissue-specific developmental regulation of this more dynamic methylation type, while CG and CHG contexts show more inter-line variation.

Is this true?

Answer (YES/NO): NO